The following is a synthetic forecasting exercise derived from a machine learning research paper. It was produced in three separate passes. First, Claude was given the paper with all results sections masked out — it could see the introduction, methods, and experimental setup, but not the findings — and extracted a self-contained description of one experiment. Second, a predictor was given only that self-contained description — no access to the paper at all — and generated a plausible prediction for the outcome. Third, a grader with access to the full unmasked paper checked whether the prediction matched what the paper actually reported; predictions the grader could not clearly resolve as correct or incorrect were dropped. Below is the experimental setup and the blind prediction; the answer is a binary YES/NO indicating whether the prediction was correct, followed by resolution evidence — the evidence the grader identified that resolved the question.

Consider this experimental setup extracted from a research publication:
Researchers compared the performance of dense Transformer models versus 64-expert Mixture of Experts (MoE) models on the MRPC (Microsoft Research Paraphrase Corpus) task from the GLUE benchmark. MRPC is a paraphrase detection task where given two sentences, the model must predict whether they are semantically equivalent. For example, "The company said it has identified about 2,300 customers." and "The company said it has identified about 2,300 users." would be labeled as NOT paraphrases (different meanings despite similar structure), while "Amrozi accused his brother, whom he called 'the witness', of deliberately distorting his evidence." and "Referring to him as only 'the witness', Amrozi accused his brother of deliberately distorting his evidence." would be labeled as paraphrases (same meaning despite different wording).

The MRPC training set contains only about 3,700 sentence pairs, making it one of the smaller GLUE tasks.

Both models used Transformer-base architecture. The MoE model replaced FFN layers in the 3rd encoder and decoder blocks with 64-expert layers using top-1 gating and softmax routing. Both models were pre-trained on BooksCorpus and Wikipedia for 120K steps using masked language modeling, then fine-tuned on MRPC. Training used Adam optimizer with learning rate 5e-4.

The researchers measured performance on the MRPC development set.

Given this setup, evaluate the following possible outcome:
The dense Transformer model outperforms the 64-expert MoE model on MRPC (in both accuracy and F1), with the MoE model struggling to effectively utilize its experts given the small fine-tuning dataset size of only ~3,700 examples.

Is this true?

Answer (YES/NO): YES